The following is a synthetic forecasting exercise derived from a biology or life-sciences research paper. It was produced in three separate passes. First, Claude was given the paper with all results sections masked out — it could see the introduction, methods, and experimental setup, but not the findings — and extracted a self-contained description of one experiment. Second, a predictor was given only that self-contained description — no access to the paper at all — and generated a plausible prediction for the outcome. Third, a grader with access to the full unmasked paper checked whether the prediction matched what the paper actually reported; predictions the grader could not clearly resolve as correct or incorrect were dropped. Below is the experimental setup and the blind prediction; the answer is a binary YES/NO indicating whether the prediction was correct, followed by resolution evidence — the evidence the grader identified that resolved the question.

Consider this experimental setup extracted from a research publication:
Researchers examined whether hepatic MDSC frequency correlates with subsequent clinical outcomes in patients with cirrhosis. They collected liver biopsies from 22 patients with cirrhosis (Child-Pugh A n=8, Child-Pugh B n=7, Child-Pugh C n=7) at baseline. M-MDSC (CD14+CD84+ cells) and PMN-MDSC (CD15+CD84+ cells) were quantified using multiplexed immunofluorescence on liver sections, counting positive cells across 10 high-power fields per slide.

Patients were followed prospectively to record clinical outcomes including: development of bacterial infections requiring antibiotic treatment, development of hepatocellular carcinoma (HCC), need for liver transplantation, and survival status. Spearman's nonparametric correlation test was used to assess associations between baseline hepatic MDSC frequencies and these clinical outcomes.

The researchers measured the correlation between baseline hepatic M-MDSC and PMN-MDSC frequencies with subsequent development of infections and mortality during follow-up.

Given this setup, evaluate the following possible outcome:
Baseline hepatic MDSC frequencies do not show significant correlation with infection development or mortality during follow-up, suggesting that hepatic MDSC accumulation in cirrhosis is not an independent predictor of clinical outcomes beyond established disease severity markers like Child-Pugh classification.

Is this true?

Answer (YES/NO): NO